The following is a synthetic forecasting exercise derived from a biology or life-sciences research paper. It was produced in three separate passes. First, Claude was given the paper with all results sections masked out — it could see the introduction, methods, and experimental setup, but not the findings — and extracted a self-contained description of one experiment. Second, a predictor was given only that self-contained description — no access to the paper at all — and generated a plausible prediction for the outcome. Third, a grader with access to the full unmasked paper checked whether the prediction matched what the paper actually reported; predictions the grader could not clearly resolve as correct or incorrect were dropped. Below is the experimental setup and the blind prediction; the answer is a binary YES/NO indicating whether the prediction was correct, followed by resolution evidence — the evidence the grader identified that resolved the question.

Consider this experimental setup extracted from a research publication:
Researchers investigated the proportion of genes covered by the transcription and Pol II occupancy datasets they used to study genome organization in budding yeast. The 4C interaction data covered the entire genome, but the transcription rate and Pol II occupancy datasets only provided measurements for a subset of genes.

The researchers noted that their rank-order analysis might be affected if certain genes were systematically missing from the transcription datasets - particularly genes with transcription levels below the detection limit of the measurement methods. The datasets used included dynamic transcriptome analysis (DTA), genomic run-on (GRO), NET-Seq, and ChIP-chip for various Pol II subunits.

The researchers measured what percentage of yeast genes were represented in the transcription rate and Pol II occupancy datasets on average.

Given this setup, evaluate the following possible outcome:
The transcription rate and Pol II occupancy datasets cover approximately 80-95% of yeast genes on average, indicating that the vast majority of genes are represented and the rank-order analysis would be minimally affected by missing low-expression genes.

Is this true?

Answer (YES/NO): NO